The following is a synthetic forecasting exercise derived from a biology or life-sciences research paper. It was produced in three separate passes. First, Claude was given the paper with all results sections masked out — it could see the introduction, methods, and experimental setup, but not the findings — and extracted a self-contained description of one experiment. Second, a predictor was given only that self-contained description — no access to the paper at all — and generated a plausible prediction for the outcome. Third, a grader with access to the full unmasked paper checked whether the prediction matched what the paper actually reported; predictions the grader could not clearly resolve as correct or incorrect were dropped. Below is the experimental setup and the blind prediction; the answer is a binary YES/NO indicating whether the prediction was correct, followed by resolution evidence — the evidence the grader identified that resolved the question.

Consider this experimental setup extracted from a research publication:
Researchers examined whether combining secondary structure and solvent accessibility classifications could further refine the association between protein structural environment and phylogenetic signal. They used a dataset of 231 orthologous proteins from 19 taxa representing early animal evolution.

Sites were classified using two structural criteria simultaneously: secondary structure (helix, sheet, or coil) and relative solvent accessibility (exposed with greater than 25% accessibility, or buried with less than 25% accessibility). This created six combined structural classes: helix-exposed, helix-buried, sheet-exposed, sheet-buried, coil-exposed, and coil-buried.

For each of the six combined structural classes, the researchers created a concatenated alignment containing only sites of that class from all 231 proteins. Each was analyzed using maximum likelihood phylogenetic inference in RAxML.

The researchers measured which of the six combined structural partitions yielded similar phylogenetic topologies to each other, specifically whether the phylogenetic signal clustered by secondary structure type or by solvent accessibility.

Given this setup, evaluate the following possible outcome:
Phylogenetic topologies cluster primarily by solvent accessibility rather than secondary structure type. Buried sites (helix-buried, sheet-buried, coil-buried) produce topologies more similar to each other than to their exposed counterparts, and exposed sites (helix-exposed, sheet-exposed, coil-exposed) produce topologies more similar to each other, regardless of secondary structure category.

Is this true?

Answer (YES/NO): NO